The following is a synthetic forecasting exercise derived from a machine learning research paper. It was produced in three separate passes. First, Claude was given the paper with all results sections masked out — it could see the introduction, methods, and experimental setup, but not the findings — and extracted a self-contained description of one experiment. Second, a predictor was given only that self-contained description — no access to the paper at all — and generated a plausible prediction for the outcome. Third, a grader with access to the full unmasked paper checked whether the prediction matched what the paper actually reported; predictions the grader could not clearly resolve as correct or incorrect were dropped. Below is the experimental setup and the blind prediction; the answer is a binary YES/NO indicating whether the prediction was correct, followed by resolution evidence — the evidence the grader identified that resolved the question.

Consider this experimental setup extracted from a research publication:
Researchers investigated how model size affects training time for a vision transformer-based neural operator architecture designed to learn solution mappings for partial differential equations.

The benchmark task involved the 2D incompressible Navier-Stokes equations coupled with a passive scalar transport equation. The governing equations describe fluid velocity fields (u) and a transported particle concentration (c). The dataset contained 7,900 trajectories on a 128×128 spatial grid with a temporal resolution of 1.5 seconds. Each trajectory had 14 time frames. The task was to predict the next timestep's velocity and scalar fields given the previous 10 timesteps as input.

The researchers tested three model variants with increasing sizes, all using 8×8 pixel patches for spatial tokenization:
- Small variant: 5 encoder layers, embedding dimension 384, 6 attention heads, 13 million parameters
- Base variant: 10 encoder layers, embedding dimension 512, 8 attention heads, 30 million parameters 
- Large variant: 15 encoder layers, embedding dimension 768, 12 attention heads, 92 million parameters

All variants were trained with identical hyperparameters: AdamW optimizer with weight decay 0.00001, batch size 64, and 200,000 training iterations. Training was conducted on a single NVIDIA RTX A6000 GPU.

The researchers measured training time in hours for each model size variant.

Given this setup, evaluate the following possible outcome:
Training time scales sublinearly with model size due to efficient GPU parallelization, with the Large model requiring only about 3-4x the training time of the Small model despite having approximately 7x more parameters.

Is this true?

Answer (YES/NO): YES